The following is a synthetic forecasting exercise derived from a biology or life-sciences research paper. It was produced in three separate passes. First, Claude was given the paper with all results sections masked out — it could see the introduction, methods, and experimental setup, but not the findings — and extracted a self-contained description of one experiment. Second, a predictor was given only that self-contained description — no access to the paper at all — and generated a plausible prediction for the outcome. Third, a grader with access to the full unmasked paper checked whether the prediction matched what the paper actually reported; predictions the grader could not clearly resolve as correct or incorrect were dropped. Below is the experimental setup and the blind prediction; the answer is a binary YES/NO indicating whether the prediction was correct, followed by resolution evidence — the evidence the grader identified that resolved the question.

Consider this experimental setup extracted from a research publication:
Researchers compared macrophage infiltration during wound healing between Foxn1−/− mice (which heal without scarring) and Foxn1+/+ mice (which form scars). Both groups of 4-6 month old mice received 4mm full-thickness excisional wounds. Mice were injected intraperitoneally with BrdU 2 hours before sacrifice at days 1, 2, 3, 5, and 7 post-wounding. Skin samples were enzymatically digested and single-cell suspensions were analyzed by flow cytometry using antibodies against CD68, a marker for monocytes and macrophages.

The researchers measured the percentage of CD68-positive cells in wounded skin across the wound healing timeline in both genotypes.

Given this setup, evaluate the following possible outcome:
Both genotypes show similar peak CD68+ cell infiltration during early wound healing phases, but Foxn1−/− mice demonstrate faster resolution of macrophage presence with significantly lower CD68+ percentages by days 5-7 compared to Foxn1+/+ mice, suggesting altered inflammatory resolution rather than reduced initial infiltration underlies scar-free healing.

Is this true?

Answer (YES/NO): NO